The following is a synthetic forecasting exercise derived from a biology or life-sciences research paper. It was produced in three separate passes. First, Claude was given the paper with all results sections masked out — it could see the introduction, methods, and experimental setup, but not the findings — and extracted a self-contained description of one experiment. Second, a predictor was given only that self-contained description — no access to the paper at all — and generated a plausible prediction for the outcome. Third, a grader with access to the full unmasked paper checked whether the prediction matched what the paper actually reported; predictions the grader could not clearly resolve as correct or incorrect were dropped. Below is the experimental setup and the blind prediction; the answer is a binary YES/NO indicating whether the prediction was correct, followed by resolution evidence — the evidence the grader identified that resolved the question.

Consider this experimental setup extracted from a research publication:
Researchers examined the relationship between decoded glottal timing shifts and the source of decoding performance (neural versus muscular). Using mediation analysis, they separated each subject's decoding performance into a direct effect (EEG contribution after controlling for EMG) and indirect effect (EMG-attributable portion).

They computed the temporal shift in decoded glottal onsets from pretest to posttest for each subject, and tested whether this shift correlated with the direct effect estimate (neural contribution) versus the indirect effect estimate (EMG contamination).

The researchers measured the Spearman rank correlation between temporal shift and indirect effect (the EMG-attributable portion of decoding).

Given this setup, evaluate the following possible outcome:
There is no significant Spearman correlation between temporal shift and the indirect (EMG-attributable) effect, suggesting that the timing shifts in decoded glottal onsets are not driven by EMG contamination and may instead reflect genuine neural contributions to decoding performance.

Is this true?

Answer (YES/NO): NO